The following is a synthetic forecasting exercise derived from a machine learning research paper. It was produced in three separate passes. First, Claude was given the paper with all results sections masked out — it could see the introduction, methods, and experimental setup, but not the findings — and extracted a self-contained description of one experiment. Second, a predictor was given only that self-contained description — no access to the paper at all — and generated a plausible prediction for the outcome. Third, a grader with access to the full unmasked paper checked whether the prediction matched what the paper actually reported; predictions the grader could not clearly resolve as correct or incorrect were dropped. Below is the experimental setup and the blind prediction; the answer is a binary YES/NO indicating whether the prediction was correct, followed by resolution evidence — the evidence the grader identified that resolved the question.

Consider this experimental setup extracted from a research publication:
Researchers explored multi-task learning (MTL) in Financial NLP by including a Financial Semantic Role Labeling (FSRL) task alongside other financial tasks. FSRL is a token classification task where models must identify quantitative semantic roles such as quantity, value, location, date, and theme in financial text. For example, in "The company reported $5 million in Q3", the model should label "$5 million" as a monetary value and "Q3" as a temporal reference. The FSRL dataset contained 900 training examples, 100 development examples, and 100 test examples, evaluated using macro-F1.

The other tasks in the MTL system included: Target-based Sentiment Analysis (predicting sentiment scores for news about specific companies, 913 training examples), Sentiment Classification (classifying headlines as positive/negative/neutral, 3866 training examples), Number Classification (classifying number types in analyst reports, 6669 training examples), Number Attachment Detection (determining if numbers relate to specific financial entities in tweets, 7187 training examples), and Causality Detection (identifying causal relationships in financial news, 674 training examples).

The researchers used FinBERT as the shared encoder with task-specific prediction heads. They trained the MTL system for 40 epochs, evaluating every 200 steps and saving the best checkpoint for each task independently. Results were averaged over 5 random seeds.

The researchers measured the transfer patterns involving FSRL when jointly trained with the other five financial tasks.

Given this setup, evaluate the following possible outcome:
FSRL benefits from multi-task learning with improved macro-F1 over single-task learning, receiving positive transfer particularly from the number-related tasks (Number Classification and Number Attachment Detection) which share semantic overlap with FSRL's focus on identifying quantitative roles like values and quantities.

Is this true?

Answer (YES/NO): NO